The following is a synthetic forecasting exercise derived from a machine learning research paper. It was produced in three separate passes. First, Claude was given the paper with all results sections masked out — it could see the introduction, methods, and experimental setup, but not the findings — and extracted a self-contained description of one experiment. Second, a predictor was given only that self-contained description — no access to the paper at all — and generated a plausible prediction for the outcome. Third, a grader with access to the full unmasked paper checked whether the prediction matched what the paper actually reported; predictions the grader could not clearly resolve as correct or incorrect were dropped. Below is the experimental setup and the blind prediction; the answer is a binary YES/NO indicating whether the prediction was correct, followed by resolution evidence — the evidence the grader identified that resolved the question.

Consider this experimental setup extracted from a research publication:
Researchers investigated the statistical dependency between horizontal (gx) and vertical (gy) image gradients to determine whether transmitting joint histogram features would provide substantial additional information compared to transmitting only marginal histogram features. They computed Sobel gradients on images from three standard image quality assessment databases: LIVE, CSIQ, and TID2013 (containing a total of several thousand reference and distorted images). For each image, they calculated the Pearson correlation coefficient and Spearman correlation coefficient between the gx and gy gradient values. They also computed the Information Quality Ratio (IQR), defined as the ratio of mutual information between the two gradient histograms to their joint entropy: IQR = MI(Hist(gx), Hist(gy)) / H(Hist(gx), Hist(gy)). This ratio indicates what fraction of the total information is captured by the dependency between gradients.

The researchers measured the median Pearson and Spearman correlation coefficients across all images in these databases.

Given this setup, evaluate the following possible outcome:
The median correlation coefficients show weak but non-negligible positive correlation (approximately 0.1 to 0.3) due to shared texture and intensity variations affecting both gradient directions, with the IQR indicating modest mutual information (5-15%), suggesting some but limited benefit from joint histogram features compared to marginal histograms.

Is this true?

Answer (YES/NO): NO